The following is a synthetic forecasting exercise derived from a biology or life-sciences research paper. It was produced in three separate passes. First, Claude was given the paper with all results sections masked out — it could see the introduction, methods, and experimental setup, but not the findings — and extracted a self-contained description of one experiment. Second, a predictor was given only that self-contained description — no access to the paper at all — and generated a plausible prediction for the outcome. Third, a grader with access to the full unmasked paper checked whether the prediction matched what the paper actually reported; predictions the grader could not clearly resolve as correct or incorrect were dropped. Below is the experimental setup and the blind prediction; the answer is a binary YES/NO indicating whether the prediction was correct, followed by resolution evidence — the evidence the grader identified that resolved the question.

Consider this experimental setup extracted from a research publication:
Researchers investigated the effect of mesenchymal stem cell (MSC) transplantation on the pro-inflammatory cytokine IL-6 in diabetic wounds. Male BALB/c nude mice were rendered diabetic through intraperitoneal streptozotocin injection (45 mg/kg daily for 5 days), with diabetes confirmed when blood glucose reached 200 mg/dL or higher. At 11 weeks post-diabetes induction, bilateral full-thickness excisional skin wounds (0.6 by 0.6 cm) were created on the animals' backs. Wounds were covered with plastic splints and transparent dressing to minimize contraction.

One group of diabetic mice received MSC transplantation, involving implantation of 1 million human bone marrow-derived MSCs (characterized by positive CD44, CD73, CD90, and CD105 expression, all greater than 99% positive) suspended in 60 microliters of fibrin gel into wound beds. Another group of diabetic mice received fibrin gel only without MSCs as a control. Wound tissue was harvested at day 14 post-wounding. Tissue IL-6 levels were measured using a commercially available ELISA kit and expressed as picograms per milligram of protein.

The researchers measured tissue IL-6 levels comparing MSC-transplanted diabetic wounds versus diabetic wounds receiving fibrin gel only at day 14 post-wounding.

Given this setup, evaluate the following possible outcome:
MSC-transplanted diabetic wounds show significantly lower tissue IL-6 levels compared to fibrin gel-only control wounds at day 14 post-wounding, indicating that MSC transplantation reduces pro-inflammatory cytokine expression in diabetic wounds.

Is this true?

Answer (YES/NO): NO